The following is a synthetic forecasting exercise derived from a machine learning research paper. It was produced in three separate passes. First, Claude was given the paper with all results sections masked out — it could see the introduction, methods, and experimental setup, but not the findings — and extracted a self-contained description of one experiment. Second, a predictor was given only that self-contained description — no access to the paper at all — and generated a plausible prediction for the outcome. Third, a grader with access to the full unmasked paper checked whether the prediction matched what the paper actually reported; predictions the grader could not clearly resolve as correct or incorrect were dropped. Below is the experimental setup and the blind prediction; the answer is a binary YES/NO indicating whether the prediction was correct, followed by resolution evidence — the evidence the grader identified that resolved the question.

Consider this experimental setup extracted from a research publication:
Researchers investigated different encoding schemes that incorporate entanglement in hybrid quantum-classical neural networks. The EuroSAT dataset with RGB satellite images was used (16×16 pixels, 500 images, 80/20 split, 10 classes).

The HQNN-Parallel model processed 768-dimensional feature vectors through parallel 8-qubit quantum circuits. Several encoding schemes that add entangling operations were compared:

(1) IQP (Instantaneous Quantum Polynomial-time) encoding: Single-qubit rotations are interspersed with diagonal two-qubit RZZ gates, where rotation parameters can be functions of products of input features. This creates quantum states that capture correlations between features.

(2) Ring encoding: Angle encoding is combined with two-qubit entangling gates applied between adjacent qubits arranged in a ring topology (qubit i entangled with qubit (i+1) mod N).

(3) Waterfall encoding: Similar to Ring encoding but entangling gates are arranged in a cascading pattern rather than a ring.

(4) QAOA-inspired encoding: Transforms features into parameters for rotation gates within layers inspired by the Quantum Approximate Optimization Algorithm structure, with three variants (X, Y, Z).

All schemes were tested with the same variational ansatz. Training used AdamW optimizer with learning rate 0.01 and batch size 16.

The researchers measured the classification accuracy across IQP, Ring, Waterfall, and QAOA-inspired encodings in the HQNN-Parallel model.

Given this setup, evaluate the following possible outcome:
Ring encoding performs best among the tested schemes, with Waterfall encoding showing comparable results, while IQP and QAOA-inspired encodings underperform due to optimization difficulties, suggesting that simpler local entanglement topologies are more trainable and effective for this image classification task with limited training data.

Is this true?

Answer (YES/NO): NO